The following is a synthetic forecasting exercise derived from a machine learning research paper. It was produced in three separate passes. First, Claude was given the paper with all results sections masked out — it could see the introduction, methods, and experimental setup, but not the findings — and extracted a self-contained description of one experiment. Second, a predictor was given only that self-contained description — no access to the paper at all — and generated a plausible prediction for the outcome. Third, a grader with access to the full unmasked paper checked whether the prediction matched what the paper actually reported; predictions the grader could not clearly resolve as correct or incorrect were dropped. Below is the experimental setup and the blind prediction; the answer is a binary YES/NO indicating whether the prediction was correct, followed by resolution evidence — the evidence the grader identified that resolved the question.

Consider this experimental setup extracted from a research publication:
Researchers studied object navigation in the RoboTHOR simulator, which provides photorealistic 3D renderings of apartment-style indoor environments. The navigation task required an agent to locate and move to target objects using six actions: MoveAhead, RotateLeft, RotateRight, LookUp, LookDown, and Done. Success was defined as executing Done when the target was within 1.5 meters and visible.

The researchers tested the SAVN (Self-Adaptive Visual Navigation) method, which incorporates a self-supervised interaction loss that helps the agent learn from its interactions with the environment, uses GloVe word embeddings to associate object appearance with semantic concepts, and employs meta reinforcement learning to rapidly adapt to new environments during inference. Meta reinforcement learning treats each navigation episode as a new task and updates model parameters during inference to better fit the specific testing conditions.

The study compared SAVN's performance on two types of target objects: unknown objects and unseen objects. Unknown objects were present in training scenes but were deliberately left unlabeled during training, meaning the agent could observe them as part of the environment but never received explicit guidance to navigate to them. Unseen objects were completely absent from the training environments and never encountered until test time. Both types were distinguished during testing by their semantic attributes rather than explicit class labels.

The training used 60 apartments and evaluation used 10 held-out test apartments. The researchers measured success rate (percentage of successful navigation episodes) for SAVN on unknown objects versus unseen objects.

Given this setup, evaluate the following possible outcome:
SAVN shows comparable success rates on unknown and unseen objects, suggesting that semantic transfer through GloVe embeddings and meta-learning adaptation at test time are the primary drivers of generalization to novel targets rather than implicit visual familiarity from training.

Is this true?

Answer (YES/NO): YES